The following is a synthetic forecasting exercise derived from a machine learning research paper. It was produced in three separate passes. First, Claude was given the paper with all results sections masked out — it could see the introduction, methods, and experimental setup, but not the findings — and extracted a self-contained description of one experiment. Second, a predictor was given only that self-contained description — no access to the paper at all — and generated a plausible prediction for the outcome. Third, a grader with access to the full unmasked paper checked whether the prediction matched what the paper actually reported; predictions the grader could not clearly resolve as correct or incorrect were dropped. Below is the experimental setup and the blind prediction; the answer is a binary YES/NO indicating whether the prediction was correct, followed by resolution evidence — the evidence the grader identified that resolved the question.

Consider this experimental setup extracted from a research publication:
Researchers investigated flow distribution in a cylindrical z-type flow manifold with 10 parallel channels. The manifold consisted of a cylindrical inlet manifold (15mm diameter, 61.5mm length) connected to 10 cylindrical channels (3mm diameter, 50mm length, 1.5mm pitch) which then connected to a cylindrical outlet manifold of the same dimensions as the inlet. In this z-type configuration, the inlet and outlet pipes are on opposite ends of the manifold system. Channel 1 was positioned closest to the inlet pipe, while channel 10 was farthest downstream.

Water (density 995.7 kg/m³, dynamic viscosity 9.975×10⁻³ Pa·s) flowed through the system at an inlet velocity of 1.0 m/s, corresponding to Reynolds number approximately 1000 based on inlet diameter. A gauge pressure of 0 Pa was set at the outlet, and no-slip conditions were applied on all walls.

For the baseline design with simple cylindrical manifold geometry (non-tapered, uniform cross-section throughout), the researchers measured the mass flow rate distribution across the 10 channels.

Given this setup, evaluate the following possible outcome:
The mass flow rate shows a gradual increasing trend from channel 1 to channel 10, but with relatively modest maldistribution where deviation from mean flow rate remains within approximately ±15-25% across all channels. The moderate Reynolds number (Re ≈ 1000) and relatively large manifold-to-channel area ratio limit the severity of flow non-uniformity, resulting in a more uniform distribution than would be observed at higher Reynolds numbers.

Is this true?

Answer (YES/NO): NO